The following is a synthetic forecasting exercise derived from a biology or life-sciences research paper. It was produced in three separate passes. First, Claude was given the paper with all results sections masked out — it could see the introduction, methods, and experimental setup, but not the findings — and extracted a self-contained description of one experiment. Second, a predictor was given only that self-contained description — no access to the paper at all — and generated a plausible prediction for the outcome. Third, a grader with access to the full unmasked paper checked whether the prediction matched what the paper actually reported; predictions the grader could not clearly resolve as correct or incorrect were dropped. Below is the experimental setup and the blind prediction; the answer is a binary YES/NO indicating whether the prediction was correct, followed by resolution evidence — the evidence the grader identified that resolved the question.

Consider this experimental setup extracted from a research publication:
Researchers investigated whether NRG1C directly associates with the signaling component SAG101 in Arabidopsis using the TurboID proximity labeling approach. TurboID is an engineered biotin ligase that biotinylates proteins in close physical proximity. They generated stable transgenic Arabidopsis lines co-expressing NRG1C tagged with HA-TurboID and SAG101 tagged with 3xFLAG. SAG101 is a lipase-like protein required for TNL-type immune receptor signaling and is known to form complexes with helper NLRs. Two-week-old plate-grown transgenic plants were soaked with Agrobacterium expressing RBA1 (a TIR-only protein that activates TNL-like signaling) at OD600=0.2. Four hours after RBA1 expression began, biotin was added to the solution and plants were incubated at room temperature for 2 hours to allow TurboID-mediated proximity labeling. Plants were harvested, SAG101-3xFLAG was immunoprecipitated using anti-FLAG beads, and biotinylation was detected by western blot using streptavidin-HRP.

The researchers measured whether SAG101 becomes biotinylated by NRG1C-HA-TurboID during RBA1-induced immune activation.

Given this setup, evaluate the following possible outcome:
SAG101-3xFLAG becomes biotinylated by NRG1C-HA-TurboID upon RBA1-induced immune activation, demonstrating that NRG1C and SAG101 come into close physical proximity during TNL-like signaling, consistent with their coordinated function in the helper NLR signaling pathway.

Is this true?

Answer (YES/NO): YES